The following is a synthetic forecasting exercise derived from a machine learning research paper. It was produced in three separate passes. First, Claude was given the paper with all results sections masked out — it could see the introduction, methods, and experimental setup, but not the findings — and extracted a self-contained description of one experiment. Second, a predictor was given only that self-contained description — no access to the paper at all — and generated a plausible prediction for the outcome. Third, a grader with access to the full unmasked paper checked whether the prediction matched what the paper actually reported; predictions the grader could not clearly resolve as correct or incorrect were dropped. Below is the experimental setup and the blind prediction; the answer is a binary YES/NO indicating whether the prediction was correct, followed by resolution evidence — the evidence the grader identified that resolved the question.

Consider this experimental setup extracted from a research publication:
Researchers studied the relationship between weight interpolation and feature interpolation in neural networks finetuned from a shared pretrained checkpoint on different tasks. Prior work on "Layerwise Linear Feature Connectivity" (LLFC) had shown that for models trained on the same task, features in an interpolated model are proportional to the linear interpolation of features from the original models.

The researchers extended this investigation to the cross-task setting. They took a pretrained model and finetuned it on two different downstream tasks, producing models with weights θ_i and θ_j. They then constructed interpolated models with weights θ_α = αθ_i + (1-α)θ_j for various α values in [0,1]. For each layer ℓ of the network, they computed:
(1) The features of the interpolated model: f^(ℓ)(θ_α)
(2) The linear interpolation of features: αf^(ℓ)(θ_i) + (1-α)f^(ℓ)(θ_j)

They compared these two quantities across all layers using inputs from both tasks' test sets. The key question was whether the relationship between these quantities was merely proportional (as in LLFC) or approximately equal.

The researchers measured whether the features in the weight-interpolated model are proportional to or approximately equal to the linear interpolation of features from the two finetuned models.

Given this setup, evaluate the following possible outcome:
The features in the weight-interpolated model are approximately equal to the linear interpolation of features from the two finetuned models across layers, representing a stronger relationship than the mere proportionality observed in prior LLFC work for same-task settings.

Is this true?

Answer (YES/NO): YES